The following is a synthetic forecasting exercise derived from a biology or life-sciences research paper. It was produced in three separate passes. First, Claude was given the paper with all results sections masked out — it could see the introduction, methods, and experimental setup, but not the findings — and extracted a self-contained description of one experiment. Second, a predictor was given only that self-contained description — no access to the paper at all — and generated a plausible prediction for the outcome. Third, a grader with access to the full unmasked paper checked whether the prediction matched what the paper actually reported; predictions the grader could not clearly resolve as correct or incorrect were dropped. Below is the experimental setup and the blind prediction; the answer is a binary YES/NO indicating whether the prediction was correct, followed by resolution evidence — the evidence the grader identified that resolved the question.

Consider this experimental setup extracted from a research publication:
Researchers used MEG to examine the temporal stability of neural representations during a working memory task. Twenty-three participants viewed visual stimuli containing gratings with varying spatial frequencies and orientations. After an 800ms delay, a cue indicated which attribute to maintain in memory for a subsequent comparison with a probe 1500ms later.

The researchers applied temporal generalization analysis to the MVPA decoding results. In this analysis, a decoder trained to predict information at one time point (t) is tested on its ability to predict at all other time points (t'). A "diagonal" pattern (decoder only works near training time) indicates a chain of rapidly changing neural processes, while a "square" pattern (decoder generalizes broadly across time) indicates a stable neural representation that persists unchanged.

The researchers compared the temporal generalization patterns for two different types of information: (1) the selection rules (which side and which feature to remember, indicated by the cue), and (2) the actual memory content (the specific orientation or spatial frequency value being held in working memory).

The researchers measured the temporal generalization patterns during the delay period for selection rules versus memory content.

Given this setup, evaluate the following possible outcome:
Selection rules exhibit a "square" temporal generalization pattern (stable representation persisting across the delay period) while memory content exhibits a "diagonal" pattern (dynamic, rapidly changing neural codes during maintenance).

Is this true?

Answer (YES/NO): NO